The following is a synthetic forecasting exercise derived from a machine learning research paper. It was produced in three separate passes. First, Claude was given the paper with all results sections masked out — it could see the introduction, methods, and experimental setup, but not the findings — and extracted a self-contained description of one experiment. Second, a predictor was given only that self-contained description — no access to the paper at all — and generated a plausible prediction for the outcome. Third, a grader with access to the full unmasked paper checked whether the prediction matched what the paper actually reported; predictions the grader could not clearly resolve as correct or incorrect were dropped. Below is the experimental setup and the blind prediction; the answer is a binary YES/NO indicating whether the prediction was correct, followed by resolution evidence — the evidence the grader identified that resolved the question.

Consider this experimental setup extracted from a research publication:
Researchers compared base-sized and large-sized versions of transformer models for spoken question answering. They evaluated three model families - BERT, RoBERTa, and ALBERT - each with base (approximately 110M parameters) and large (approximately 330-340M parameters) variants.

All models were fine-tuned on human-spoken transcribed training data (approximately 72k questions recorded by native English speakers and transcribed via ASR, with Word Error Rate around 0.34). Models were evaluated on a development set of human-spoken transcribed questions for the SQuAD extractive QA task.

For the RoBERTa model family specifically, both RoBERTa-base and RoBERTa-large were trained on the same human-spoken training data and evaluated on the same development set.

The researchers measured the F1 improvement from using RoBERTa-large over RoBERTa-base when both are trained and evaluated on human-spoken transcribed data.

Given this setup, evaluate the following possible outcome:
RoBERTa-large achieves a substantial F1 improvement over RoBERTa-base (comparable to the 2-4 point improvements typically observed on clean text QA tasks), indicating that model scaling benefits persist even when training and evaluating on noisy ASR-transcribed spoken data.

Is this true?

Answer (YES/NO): NO